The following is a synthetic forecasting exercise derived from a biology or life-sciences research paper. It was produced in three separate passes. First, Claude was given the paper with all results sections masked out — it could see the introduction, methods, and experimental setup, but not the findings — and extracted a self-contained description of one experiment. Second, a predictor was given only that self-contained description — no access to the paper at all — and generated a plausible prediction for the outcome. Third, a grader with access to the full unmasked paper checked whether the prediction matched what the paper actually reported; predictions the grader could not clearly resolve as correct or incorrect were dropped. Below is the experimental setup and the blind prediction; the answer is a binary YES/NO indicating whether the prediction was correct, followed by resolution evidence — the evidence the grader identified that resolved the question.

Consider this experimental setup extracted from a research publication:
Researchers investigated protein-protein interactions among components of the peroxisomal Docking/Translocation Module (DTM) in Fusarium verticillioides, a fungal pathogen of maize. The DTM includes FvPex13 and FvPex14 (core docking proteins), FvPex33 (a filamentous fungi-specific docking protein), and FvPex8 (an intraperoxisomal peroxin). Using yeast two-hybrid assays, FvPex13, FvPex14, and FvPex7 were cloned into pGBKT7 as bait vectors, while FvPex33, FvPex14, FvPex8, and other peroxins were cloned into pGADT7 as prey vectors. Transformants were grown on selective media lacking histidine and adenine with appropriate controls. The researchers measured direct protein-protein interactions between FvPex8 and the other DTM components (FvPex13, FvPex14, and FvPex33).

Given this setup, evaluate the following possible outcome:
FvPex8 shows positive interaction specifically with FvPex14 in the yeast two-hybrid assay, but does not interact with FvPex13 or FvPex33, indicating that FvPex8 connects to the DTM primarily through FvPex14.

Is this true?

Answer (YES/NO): NO